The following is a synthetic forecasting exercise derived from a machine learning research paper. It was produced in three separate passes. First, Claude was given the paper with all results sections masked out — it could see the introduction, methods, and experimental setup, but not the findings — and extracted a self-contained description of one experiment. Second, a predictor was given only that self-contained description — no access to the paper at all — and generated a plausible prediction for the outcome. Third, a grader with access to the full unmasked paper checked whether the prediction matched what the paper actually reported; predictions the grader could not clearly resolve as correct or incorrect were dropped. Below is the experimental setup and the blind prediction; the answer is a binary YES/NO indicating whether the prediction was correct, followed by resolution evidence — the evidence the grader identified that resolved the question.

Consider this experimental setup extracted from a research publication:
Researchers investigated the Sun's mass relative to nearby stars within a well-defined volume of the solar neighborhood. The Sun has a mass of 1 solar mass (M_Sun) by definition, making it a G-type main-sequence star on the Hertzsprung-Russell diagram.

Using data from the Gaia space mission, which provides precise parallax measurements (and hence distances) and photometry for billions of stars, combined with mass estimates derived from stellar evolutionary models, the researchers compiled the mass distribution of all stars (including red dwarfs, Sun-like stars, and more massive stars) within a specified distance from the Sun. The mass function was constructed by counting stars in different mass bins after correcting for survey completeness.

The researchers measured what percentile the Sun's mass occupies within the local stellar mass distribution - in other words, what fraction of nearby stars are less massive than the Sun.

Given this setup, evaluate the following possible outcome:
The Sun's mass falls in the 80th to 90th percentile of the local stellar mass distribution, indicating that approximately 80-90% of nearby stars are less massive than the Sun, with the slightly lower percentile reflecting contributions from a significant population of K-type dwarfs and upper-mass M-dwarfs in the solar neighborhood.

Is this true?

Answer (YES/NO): NO